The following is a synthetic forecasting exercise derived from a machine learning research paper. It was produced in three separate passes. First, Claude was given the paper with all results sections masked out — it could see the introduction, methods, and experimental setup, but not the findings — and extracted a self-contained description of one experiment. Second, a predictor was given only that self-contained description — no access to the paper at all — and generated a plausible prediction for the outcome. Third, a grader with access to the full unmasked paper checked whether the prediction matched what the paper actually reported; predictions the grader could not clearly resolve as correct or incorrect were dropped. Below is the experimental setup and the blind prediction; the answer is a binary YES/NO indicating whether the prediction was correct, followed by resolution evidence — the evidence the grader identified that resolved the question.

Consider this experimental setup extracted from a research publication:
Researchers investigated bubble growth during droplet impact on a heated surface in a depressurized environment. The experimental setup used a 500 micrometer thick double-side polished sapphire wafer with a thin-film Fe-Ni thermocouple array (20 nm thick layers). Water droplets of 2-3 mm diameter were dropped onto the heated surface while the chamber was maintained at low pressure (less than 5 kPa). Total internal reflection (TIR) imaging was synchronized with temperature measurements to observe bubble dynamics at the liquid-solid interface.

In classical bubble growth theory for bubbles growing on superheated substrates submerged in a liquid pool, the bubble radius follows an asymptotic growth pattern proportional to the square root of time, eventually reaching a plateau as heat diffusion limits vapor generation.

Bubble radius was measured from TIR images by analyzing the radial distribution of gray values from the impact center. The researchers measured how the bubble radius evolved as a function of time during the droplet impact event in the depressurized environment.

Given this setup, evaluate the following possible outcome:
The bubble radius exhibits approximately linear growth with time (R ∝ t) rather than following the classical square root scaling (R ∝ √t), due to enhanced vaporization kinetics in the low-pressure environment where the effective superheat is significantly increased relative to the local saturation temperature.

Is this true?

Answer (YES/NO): YES